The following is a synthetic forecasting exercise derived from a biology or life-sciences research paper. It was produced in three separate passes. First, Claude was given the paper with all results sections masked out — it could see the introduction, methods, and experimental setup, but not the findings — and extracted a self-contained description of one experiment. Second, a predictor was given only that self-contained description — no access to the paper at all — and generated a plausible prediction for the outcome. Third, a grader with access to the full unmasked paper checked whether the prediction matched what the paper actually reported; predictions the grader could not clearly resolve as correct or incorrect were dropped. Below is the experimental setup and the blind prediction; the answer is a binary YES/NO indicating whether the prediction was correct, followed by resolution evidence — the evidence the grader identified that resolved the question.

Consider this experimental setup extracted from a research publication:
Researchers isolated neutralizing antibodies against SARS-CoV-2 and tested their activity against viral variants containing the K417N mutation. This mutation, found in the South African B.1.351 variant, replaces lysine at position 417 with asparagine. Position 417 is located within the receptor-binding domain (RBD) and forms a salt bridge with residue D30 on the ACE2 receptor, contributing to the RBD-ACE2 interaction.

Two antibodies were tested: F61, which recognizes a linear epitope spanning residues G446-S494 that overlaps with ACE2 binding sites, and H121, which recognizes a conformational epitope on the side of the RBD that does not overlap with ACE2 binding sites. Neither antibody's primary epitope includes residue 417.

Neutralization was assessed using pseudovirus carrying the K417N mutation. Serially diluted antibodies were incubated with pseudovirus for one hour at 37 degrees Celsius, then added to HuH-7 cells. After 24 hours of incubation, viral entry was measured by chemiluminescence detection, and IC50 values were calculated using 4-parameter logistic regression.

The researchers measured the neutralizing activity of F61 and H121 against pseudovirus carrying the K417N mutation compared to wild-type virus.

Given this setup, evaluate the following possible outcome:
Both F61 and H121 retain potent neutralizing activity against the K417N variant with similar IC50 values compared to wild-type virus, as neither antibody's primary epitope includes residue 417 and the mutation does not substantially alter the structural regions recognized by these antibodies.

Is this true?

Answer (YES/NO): NO